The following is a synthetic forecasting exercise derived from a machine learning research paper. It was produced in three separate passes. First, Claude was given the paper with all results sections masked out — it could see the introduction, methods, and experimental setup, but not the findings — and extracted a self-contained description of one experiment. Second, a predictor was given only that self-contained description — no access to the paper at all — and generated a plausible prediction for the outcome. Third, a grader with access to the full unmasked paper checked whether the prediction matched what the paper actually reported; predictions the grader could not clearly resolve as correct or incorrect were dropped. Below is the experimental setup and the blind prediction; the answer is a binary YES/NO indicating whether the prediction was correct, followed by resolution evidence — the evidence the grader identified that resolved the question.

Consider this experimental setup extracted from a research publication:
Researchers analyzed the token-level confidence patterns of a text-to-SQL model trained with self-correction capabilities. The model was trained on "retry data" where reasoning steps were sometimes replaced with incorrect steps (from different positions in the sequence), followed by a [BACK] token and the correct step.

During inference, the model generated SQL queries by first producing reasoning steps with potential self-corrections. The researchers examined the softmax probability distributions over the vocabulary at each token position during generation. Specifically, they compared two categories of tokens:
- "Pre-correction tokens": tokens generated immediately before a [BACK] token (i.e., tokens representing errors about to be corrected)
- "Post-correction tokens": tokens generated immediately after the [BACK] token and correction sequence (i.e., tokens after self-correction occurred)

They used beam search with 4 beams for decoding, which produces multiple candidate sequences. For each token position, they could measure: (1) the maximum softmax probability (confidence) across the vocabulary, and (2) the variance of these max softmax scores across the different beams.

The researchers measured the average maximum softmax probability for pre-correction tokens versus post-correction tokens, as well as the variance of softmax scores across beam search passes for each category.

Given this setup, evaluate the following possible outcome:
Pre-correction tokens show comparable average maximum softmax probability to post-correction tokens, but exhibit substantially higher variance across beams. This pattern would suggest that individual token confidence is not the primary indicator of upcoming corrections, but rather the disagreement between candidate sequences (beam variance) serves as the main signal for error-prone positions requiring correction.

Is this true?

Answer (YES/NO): NO